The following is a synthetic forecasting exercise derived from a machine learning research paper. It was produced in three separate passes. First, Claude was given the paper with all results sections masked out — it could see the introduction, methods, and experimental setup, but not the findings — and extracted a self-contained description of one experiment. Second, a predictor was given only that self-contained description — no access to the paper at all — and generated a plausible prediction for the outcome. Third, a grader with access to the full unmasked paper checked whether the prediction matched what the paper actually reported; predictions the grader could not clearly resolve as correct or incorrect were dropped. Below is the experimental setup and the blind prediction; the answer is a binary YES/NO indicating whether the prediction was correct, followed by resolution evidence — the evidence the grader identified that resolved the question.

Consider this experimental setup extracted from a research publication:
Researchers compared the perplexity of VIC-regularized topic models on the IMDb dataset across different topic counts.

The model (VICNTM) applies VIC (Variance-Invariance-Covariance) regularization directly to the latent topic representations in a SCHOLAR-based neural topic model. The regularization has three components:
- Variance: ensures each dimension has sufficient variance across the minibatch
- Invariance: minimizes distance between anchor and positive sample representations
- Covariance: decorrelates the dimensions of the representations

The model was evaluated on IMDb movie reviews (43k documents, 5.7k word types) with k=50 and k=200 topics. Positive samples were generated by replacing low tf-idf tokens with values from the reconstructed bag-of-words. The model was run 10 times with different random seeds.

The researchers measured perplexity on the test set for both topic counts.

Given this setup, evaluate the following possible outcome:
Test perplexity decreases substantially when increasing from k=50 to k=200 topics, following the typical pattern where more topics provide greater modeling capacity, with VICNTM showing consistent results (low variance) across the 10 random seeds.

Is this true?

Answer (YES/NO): NO